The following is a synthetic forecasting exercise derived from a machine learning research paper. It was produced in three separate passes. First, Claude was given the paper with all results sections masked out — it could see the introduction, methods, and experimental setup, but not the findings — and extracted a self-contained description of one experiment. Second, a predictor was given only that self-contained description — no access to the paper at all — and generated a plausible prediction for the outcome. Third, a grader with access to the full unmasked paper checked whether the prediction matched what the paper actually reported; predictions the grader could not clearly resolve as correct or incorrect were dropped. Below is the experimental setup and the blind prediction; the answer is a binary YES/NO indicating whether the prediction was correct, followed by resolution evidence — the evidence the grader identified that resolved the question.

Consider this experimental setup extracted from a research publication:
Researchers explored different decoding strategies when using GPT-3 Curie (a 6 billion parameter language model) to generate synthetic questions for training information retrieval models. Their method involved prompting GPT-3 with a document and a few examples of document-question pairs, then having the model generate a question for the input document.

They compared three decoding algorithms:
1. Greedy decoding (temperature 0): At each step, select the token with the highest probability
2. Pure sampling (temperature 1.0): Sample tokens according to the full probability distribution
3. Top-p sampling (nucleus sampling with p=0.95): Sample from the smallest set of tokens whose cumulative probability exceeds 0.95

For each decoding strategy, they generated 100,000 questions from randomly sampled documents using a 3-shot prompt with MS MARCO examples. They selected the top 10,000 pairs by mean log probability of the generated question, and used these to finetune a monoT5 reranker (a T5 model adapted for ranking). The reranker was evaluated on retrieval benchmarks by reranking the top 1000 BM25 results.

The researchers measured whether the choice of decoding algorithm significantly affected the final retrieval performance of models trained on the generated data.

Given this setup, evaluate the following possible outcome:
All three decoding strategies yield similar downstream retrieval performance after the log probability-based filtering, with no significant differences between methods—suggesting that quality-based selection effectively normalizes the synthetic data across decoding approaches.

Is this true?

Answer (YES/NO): YES